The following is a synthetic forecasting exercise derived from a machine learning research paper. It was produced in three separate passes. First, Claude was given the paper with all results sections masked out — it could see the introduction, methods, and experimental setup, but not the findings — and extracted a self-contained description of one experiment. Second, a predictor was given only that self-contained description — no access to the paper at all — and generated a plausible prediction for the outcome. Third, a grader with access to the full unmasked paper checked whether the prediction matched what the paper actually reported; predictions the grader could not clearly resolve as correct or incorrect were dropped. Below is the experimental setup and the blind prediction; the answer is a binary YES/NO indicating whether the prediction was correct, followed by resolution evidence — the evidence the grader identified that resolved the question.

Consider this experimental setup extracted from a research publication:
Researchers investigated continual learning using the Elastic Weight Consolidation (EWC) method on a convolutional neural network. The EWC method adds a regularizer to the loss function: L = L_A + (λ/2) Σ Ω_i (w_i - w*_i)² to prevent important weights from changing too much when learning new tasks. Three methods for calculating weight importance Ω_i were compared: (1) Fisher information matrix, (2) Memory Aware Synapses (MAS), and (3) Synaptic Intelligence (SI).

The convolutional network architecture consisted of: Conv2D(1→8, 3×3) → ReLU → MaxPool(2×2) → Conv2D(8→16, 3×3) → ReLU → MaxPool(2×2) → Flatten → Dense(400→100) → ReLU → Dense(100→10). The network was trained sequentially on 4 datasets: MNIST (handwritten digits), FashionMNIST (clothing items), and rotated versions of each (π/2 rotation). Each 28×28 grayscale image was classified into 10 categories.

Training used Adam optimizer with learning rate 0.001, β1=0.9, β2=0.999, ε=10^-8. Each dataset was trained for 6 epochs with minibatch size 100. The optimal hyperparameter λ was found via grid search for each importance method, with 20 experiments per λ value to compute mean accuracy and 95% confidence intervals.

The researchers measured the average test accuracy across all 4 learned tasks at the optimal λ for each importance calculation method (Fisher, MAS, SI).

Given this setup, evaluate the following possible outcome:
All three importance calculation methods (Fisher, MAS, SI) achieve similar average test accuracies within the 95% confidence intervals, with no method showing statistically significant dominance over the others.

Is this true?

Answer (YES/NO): NO